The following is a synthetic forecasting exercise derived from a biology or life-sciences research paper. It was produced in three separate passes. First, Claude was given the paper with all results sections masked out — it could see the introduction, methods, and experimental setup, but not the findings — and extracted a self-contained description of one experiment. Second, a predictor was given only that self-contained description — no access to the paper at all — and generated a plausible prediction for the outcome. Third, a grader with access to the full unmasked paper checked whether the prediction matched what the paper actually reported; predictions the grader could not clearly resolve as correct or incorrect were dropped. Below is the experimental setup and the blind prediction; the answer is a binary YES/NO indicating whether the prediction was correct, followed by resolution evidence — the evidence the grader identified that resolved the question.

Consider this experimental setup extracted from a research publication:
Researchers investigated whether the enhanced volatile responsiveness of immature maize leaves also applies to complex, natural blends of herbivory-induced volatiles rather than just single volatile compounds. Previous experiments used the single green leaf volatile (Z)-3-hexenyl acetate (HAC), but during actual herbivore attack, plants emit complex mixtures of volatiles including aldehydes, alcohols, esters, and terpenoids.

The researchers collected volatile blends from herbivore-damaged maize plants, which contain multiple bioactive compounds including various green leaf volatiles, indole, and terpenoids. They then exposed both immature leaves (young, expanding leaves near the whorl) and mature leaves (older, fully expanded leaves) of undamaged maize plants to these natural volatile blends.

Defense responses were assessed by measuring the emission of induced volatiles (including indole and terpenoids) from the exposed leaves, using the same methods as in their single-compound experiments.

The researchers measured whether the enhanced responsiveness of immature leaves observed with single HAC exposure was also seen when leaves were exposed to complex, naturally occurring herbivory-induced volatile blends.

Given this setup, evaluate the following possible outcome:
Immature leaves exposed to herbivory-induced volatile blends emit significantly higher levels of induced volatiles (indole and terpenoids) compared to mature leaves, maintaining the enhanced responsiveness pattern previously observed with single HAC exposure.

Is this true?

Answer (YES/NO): NO